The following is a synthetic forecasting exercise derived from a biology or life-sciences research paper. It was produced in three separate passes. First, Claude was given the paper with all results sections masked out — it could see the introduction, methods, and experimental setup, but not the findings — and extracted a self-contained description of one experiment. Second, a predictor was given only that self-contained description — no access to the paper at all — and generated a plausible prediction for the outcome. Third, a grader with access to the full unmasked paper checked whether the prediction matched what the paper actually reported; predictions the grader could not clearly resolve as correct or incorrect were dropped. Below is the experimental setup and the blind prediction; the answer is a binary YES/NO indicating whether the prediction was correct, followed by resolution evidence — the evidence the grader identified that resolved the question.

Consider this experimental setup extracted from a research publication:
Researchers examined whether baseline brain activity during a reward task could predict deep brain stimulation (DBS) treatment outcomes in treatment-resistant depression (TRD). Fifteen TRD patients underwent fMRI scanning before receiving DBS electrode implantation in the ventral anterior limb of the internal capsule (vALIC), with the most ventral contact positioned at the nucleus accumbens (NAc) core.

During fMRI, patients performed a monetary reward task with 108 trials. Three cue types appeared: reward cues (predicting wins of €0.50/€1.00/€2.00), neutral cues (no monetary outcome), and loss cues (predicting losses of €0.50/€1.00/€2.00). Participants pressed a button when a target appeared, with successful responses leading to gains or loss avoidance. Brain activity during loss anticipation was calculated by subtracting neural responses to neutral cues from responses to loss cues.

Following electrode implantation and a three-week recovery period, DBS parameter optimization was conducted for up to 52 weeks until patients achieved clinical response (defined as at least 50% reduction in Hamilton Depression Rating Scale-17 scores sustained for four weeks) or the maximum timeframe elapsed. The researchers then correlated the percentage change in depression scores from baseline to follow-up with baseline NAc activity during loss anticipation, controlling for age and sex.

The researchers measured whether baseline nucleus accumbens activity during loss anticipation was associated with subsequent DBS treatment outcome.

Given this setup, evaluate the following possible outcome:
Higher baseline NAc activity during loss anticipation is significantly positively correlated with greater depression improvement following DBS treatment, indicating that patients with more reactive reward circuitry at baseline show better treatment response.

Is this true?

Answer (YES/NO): YES